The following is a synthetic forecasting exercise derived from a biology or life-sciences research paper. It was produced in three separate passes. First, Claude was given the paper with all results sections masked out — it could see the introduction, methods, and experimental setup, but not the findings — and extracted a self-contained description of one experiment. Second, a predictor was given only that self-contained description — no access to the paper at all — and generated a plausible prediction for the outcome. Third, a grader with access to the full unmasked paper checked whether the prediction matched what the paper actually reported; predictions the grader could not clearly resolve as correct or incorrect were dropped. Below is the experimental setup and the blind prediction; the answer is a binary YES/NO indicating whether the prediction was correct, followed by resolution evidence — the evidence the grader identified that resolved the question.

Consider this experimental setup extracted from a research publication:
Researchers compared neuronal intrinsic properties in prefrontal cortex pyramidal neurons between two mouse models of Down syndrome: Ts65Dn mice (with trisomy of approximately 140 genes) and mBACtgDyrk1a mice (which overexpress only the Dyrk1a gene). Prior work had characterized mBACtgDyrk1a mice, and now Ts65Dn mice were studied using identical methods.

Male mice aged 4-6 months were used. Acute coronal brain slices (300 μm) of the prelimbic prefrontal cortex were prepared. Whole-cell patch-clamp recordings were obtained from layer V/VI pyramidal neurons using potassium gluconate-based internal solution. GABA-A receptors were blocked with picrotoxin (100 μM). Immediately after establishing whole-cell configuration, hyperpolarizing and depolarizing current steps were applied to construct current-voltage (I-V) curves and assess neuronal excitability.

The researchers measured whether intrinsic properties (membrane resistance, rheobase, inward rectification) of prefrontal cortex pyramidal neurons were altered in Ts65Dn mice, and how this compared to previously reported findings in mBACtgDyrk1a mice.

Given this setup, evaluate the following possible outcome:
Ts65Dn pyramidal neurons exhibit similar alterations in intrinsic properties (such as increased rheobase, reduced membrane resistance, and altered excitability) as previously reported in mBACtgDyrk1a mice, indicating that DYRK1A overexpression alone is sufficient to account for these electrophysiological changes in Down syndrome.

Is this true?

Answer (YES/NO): NO